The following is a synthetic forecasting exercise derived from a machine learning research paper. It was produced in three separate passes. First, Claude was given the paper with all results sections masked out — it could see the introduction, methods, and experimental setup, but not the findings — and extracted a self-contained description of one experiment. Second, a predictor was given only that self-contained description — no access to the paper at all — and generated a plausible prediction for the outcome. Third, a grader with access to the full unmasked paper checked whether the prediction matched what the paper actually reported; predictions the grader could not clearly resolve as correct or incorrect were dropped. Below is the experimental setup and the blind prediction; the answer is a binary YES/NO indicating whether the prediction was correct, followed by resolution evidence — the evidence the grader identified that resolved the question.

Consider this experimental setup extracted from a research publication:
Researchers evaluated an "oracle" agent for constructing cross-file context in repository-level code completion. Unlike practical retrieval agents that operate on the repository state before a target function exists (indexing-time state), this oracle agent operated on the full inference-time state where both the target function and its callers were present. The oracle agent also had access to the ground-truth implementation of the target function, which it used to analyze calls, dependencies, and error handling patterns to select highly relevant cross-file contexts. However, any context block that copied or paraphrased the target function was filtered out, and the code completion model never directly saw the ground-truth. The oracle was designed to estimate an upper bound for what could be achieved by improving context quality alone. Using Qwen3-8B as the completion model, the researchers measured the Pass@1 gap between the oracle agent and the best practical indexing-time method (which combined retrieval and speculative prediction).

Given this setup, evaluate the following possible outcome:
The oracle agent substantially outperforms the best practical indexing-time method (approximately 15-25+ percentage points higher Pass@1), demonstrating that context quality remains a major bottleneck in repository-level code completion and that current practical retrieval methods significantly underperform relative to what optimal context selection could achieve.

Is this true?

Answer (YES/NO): NO